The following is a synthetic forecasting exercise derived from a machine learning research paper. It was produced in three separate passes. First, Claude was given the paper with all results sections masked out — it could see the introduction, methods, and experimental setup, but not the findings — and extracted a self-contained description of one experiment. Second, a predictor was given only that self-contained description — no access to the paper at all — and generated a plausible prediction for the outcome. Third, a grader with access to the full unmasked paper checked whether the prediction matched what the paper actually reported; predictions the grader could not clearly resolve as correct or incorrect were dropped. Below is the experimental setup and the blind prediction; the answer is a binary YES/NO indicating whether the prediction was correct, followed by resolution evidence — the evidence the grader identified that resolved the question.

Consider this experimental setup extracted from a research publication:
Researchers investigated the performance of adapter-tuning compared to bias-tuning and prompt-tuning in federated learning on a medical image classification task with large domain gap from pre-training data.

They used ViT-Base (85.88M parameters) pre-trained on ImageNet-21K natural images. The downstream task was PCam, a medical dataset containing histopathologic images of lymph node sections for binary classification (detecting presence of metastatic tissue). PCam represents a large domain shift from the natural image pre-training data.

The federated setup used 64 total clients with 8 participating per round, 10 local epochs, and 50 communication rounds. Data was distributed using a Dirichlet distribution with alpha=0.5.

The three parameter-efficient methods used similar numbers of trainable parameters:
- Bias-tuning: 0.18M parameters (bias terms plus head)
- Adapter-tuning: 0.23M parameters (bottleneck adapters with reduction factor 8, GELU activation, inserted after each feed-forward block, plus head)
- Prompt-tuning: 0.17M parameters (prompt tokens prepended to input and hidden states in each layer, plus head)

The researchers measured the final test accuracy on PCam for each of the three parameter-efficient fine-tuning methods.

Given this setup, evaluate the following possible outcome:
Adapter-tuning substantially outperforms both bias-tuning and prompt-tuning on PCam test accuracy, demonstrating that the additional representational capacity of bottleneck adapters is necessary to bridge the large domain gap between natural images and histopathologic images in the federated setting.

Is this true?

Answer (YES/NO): NO